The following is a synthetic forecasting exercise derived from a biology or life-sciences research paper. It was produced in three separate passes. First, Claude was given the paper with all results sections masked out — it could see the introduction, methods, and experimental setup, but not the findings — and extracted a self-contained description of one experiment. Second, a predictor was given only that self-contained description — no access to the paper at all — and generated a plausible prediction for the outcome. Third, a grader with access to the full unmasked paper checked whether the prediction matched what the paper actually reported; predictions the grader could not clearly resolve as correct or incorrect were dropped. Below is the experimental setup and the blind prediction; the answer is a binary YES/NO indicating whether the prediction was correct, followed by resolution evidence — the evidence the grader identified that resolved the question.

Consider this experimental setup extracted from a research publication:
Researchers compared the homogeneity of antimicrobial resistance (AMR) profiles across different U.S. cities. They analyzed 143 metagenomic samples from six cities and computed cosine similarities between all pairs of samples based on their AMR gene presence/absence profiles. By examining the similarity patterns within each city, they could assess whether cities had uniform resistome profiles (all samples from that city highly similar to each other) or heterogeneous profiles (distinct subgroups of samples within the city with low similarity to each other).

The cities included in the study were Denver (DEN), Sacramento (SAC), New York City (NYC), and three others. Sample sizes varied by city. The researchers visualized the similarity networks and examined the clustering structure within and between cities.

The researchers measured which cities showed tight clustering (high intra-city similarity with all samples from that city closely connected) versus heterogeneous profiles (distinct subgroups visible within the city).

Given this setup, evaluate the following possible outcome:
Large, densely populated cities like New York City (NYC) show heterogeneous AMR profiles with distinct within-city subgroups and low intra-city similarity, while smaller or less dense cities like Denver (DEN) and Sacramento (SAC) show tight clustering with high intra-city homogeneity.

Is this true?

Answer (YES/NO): YES